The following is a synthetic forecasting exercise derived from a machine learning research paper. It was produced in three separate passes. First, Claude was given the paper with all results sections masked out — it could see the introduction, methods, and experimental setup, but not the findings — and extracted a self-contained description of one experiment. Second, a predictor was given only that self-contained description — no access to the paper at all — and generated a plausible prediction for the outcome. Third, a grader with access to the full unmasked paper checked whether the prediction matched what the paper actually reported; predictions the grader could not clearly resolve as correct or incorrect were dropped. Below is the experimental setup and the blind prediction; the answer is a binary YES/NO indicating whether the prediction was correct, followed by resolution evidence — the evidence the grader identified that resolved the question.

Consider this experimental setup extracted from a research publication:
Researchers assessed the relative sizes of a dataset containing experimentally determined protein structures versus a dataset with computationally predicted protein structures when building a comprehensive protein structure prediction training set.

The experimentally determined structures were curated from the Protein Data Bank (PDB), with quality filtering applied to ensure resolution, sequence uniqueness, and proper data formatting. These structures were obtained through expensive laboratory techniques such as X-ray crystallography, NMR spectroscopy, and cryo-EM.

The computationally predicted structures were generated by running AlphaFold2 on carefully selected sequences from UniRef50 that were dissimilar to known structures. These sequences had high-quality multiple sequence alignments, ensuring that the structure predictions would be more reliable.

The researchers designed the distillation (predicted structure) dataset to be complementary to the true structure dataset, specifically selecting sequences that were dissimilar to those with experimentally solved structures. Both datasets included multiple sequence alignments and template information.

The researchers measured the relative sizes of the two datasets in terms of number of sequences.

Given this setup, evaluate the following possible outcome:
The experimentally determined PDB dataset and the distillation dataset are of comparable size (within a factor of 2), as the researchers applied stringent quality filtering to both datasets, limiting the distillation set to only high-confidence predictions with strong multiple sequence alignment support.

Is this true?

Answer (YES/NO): YES